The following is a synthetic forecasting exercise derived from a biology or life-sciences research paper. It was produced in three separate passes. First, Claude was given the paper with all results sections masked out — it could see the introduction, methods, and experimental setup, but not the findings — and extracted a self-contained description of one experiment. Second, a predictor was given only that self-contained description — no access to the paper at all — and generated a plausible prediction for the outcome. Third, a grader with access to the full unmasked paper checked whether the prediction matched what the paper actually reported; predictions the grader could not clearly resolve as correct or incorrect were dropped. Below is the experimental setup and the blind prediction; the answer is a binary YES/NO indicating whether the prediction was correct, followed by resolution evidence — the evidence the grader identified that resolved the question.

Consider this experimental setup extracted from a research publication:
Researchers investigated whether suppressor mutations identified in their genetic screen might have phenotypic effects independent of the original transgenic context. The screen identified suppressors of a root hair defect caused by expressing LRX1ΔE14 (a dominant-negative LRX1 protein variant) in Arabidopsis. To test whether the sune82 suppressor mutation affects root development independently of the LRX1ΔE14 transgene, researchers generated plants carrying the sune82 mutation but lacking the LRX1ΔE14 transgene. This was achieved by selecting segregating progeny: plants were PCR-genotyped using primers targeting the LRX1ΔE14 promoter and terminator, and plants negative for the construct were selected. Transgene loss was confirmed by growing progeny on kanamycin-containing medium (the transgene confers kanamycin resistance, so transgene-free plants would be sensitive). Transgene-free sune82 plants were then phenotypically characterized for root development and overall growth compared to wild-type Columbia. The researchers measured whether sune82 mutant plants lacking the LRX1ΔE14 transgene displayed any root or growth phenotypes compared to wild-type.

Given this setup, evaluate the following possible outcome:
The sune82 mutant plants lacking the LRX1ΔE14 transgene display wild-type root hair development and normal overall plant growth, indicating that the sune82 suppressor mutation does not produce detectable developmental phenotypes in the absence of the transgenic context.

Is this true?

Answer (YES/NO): NO